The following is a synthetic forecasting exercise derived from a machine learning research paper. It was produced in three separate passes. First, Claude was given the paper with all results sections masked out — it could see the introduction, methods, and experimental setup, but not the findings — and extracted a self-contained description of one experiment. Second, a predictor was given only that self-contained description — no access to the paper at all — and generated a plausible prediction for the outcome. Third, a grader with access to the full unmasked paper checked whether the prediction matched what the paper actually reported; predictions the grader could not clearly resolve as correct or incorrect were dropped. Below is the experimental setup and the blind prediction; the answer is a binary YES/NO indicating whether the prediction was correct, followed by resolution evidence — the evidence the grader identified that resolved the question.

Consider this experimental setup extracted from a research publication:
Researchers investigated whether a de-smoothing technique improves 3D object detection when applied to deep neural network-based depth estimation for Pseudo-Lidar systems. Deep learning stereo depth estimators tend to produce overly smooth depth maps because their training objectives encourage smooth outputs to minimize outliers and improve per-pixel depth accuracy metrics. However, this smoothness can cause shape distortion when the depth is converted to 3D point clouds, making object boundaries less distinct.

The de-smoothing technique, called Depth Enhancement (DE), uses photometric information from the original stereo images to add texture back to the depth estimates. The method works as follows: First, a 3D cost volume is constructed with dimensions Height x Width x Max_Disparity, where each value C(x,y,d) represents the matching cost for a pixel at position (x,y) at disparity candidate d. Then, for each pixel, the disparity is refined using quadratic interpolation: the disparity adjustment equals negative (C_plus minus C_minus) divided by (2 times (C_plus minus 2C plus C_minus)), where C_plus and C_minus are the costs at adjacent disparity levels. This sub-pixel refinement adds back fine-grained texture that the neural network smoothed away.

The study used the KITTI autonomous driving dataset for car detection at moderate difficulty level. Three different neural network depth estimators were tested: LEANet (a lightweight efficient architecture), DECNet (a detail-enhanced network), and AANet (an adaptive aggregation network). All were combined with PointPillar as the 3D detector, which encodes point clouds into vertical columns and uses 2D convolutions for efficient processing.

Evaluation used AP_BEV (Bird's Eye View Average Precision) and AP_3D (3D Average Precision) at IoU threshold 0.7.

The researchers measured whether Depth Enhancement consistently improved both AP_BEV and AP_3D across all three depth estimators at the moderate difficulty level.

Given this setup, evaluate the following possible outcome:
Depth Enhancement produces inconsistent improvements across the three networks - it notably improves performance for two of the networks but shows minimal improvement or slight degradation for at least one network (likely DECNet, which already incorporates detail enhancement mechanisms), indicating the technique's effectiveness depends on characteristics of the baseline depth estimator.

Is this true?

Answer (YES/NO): NO